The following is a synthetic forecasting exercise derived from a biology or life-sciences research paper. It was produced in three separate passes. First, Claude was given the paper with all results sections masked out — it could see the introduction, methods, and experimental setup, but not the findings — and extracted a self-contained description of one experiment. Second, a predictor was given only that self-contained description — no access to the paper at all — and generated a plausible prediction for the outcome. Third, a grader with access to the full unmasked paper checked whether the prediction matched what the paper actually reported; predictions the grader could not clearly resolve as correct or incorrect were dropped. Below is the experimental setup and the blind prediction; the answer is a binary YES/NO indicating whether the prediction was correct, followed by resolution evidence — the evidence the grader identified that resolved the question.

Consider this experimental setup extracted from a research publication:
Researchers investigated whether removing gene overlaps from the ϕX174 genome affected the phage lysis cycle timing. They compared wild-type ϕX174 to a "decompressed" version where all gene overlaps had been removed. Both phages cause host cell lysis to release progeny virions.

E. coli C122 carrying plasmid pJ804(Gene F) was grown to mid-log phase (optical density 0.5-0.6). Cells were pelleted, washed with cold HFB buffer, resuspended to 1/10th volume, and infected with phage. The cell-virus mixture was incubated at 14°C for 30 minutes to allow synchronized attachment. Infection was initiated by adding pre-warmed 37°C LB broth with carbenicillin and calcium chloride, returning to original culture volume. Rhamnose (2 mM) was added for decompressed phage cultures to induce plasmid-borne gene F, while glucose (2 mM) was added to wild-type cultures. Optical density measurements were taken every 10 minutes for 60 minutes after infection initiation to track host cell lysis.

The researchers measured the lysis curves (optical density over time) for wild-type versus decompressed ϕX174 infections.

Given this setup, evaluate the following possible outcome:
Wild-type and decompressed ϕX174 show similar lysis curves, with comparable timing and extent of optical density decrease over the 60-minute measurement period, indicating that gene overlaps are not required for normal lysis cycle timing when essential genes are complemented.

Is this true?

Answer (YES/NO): YES